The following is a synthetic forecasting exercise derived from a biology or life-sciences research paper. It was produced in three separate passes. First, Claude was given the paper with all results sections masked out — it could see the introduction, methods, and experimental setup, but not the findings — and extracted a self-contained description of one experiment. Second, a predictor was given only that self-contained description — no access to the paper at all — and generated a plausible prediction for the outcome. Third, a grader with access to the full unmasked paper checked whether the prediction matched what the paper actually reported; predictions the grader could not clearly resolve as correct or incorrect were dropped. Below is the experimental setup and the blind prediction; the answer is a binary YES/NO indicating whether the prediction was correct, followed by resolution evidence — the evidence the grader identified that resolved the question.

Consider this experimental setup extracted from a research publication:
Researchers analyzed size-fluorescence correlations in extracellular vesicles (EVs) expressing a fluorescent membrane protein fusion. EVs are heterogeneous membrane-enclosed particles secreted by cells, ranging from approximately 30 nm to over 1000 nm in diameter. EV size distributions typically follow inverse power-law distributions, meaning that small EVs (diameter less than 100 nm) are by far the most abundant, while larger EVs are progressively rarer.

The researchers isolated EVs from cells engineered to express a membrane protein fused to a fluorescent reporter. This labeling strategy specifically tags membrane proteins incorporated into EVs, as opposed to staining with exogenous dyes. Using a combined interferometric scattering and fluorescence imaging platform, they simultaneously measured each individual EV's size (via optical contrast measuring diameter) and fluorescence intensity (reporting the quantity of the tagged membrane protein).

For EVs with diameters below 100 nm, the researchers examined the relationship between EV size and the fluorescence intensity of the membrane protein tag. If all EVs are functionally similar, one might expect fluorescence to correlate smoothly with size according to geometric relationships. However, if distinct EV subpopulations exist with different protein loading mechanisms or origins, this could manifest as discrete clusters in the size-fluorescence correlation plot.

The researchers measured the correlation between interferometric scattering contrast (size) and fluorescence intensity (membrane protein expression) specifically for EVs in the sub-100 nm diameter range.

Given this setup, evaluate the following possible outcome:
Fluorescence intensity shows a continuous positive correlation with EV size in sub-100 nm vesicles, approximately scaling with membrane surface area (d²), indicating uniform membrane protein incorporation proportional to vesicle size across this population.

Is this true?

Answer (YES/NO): NO